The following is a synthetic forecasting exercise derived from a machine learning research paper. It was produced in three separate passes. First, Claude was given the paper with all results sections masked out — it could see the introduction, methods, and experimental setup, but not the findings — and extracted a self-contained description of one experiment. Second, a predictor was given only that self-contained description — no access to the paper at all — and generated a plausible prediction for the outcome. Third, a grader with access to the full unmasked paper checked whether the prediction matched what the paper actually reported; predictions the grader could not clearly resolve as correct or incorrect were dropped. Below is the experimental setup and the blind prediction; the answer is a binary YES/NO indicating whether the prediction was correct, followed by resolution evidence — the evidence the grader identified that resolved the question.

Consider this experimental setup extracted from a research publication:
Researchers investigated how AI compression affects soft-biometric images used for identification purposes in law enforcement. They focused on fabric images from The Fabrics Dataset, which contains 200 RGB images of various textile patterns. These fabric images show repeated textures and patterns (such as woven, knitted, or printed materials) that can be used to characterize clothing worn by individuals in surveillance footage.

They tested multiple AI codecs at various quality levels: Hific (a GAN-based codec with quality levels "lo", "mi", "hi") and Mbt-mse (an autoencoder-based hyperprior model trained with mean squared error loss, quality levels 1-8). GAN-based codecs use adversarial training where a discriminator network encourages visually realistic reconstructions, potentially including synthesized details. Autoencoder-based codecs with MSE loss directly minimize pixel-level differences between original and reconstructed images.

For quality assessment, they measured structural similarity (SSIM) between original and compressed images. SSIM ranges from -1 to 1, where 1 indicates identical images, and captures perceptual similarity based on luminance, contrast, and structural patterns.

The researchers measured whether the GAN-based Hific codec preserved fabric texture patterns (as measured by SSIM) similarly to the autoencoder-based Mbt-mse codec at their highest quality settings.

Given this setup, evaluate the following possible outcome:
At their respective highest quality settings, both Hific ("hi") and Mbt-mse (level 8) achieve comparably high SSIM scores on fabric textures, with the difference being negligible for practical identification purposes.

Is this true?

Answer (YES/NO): NO